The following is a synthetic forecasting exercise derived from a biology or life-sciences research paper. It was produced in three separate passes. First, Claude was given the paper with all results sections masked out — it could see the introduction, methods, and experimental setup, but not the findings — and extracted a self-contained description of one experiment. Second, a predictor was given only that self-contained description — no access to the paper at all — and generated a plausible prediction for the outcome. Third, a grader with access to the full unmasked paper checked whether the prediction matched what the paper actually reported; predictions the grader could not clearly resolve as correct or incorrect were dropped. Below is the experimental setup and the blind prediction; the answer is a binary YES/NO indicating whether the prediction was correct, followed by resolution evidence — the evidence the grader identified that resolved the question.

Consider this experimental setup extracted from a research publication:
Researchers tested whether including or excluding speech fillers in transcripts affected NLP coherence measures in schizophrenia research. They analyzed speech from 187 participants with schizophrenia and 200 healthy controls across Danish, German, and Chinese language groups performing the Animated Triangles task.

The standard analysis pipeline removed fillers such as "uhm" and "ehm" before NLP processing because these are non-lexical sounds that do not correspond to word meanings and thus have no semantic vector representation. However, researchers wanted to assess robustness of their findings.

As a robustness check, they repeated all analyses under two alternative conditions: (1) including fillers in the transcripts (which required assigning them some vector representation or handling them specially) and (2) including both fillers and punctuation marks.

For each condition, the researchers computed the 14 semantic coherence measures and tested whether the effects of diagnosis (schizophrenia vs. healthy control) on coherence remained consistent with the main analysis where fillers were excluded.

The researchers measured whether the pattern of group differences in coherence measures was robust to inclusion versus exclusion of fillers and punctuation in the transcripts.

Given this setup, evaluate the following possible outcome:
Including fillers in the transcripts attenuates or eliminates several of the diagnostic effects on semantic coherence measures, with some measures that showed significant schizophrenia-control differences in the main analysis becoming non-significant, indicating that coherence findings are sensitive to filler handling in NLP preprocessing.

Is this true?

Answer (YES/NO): NO